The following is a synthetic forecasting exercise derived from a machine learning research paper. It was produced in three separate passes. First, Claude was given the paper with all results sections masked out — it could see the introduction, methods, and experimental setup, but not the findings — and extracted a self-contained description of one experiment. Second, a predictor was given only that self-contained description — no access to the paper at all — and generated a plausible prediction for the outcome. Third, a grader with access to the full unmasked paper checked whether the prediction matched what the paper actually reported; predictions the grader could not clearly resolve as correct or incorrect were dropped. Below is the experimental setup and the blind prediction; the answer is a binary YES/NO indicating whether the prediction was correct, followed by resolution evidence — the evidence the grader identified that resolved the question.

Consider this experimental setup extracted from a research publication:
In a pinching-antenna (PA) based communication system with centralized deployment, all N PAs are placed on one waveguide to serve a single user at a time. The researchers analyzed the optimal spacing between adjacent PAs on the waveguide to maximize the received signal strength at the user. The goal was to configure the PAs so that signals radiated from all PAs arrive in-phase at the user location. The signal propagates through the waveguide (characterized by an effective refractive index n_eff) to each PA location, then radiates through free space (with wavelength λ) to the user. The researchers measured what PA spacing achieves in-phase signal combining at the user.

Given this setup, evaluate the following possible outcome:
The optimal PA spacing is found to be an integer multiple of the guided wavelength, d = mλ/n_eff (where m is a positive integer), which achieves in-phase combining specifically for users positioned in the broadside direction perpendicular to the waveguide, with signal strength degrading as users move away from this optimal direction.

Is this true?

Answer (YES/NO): NO